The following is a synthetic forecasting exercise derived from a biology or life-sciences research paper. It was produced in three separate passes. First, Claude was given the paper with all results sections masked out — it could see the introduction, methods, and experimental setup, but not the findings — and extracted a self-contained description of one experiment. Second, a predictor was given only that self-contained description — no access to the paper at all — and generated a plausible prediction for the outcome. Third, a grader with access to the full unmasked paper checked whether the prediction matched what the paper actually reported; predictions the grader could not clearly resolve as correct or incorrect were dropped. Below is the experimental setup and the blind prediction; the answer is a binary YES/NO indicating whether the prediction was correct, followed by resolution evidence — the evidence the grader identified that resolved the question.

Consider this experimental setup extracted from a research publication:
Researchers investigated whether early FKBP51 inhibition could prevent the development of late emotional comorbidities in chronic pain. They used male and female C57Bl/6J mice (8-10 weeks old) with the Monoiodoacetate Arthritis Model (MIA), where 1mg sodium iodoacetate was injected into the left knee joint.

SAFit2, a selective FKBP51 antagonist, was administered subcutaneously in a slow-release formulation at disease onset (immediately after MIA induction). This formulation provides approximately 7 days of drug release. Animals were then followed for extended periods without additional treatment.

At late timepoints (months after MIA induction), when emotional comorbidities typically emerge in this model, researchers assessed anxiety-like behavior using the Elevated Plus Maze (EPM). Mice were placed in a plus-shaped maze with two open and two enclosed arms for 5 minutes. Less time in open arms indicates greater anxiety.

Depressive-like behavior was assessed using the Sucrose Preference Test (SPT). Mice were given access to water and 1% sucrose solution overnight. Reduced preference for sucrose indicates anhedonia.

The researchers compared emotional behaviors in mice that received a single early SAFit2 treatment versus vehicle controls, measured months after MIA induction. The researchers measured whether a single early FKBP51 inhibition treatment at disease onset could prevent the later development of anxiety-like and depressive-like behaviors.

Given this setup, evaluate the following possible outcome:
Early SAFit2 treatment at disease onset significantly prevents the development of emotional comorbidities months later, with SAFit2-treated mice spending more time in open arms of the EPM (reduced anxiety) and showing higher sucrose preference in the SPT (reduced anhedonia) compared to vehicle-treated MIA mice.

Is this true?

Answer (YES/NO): NO